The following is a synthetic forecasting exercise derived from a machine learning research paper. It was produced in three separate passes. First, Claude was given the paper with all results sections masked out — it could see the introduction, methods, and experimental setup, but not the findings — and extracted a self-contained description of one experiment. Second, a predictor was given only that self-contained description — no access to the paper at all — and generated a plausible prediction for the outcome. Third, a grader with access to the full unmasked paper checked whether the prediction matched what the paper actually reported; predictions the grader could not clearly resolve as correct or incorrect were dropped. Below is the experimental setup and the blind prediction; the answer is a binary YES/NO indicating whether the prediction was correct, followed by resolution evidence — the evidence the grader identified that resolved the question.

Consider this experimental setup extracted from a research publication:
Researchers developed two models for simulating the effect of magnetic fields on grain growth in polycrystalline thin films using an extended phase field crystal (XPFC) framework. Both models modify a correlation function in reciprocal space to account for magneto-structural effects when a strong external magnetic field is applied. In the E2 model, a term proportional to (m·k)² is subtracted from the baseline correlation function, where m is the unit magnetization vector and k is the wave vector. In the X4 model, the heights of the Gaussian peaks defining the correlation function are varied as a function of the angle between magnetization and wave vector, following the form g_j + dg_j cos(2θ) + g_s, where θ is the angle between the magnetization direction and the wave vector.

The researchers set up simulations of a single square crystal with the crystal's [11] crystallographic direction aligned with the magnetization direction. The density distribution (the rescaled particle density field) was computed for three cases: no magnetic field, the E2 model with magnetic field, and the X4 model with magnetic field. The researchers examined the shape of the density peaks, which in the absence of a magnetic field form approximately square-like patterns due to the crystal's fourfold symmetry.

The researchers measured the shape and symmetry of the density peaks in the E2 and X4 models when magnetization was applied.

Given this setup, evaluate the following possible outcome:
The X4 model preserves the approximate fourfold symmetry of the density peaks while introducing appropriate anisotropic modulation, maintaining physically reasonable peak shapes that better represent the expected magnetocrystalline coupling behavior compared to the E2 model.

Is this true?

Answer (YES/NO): YES